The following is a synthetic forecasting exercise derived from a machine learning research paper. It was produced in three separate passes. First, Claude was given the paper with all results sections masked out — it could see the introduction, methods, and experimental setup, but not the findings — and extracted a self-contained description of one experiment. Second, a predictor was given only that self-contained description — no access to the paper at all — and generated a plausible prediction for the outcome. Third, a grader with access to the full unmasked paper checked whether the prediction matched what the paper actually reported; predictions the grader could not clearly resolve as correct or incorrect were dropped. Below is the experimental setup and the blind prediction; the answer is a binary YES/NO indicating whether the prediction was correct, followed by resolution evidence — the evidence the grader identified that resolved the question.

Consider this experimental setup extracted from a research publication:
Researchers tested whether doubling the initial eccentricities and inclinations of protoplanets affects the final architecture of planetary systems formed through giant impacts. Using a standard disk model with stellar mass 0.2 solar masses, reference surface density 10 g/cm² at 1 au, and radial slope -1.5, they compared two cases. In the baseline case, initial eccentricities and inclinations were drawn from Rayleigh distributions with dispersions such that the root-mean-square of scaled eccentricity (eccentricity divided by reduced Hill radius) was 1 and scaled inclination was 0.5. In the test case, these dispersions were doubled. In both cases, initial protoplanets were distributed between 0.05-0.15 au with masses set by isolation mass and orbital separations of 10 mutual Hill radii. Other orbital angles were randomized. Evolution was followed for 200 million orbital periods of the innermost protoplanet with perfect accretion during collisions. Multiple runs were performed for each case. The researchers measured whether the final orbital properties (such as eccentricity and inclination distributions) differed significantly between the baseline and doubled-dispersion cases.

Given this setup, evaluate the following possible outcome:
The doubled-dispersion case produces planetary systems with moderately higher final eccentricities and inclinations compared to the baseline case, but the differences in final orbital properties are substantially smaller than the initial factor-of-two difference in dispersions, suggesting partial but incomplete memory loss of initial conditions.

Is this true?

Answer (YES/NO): NO